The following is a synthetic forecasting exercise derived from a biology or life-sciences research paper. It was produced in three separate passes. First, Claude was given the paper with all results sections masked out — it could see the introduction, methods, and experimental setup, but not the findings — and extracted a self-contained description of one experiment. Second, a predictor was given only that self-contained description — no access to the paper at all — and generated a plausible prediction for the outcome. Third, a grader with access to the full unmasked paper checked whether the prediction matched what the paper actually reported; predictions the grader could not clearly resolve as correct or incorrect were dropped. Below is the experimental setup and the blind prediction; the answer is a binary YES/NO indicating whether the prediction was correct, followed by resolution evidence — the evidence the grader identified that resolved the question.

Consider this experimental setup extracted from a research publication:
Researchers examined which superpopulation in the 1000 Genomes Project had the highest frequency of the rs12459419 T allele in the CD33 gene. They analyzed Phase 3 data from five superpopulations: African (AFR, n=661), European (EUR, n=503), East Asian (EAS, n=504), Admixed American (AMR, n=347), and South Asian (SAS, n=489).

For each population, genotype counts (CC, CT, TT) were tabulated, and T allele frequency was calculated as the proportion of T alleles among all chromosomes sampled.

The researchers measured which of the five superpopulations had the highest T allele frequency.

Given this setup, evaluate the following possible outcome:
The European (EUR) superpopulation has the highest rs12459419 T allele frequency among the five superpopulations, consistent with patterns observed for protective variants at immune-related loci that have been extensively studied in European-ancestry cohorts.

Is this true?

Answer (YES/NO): NO